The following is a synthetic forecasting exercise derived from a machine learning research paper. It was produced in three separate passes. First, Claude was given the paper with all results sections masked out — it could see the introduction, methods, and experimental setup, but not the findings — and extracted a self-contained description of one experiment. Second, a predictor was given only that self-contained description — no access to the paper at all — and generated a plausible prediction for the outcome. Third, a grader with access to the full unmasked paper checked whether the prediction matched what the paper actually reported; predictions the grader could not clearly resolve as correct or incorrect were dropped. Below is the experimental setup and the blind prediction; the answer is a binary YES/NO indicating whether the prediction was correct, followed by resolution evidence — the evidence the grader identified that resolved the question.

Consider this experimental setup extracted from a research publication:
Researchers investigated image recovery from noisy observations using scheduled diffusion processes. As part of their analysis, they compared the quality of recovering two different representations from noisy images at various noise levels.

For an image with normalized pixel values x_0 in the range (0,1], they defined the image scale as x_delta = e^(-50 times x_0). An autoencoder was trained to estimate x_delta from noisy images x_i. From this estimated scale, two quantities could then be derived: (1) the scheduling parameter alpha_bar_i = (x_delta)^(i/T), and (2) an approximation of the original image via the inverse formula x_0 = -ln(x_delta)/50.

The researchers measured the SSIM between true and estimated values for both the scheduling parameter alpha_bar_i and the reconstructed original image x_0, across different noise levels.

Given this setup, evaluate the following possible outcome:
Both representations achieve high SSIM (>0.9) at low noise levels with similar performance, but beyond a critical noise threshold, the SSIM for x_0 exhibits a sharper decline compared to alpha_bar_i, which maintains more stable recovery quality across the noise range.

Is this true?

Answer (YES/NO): NO